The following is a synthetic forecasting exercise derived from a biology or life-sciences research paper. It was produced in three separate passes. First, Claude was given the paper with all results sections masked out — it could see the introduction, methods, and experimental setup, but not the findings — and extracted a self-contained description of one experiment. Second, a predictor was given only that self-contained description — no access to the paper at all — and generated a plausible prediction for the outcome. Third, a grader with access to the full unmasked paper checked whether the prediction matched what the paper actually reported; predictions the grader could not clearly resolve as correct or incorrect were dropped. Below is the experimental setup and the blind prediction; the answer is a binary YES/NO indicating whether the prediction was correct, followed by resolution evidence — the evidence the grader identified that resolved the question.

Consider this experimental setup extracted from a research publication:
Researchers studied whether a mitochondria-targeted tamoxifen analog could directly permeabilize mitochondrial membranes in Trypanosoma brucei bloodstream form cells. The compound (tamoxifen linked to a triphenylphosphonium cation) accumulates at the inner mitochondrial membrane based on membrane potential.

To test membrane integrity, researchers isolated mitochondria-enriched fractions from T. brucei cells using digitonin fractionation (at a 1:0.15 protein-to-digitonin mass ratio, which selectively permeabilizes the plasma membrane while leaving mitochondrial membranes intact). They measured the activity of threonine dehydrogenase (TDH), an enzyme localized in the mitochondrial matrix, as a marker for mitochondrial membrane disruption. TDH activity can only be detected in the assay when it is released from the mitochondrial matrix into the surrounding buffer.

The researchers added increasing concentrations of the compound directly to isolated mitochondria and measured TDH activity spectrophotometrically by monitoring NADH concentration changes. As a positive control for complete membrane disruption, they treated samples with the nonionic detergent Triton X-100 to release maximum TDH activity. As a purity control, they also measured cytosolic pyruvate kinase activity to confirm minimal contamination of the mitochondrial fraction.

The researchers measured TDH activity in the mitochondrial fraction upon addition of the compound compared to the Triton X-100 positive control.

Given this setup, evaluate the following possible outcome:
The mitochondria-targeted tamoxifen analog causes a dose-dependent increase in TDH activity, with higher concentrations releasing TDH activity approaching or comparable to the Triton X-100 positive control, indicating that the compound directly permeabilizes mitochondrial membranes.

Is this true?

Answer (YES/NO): YES